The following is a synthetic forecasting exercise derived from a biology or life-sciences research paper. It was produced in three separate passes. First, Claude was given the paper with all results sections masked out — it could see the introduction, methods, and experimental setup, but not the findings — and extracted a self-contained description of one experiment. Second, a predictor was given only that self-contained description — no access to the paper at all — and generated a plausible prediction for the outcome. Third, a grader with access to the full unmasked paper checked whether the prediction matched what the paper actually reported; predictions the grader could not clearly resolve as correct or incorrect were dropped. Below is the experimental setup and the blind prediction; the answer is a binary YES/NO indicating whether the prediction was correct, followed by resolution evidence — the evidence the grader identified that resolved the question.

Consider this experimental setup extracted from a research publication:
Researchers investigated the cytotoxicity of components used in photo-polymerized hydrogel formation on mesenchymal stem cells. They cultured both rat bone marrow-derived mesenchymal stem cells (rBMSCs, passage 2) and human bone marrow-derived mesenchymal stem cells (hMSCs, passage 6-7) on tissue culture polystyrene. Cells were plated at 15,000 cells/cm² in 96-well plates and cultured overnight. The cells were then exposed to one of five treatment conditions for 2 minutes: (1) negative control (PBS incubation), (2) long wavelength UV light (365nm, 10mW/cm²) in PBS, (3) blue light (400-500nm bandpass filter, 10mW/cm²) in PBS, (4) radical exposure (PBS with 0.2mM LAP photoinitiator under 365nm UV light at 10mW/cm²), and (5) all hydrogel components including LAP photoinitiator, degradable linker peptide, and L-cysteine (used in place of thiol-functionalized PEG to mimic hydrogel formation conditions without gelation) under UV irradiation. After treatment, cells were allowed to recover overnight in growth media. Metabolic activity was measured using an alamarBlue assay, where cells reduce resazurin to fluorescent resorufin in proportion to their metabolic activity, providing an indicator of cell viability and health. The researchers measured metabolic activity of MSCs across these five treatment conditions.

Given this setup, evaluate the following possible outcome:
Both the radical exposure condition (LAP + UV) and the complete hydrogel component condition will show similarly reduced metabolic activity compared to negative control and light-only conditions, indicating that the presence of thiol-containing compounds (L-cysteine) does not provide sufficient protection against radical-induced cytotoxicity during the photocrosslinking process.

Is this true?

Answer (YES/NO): NO